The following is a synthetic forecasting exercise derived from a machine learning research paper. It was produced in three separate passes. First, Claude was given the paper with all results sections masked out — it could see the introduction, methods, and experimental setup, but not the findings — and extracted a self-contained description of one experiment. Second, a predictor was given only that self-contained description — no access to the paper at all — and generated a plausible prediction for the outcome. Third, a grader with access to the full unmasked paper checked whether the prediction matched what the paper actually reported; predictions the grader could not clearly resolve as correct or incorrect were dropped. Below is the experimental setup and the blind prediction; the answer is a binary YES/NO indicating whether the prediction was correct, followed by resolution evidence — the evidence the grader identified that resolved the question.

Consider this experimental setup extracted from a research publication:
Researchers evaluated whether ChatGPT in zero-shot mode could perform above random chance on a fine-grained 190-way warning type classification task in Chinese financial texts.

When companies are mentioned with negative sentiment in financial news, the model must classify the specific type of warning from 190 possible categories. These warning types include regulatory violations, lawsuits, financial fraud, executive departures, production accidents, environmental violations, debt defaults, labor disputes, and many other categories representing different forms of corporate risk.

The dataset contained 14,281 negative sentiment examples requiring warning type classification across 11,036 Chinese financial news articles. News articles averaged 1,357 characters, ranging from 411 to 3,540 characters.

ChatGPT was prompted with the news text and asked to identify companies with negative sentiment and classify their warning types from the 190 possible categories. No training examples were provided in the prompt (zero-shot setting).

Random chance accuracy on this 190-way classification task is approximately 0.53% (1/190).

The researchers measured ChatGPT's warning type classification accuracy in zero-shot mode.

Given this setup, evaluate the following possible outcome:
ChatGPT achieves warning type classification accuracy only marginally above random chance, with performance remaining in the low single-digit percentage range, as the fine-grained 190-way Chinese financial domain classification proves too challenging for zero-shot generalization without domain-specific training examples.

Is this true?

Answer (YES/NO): NO